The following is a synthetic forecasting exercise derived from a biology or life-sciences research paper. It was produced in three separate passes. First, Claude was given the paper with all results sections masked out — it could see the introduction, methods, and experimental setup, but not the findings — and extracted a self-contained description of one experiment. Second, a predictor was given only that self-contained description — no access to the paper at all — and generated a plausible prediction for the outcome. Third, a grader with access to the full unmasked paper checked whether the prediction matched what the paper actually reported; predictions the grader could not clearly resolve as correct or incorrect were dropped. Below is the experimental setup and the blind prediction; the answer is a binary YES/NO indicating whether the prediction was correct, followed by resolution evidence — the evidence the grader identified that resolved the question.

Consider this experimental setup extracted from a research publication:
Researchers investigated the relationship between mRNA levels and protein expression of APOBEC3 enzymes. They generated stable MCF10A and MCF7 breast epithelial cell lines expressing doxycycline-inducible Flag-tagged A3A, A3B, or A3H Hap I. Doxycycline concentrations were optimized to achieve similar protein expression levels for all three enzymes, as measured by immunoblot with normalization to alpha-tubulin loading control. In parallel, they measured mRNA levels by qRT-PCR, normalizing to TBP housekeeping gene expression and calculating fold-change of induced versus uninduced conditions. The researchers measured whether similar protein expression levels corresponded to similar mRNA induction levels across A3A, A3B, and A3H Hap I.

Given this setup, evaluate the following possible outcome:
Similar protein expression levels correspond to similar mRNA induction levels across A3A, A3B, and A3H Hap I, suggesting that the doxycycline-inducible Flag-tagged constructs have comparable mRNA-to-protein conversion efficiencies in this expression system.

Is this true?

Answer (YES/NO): NO